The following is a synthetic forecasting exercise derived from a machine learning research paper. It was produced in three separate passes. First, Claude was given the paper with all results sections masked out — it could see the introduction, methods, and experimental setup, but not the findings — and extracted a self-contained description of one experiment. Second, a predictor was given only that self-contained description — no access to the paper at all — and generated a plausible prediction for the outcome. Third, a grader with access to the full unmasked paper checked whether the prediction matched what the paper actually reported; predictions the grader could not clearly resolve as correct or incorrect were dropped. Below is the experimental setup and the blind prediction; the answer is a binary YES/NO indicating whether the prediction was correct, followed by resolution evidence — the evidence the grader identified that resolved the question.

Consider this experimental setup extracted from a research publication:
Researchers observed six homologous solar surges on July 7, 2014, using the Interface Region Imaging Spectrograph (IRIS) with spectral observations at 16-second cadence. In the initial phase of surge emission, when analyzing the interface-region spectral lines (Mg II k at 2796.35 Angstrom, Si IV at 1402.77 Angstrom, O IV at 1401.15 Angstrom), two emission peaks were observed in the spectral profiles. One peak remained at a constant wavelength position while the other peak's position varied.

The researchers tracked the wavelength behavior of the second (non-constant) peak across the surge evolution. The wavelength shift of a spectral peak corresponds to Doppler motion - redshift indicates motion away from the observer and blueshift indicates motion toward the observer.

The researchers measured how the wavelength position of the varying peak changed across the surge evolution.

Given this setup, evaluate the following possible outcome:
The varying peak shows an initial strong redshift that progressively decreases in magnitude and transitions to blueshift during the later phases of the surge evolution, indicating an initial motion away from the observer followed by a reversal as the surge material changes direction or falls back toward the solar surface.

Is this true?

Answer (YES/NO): NO